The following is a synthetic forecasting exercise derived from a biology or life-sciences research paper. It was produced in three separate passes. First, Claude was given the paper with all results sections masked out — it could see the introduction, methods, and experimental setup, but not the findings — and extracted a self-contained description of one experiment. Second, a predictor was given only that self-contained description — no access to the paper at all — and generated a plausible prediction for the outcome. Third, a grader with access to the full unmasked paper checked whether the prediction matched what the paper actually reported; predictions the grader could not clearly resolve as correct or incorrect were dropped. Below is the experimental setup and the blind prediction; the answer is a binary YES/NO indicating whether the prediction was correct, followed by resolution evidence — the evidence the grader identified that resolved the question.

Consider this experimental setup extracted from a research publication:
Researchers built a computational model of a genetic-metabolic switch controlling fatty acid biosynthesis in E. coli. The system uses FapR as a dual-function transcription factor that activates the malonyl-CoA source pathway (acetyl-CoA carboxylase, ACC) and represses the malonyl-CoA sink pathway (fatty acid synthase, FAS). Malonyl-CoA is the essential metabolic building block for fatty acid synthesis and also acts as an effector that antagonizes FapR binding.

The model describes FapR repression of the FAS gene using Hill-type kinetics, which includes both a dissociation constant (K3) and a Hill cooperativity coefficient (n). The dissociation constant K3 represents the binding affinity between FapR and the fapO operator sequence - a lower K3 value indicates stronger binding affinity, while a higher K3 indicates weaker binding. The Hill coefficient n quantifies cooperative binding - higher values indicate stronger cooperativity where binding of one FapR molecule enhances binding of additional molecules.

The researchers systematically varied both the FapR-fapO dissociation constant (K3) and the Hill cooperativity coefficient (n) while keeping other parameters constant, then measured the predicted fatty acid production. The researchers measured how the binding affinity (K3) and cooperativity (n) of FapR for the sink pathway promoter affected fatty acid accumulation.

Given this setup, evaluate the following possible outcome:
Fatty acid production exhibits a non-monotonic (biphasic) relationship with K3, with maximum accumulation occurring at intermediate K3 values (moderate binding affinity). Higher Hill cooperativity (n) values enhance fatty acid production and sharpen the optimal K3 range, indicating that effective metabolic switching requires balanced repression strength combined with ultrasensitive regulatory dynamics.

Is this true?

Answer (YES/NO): NO